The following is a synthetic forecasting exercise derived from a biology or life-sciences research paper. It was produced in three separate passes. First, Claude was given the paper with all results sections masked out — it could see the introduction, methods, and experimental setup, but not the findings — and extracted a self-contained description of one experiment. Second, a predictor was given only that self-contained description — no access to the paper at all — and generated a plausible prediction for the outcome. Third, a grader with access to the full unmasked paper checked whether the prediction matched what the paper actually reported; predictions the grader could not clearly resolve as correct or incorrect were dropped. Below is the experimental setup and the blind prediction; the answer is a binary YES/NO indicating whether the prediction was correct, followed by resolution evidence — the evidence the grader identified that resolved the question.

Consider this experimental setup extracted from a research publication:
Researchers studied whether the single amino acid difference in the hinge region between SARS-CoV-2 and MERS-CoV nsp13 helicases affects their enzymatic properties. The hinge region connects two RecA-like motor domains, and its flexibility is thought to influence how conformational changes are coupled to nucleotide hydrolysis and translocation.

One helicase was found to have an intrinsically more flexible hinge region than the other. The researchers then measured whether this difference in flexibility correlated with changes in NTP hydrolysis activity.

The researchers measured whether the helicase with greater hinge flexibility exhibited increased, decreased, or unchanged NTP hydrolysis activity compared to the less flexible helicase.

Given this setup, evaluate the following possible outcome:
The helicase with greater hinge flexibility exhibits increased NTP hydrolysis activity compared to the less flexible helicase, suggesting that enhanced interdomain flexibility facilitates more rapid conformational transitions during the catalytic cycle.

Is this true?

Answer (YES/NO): YES